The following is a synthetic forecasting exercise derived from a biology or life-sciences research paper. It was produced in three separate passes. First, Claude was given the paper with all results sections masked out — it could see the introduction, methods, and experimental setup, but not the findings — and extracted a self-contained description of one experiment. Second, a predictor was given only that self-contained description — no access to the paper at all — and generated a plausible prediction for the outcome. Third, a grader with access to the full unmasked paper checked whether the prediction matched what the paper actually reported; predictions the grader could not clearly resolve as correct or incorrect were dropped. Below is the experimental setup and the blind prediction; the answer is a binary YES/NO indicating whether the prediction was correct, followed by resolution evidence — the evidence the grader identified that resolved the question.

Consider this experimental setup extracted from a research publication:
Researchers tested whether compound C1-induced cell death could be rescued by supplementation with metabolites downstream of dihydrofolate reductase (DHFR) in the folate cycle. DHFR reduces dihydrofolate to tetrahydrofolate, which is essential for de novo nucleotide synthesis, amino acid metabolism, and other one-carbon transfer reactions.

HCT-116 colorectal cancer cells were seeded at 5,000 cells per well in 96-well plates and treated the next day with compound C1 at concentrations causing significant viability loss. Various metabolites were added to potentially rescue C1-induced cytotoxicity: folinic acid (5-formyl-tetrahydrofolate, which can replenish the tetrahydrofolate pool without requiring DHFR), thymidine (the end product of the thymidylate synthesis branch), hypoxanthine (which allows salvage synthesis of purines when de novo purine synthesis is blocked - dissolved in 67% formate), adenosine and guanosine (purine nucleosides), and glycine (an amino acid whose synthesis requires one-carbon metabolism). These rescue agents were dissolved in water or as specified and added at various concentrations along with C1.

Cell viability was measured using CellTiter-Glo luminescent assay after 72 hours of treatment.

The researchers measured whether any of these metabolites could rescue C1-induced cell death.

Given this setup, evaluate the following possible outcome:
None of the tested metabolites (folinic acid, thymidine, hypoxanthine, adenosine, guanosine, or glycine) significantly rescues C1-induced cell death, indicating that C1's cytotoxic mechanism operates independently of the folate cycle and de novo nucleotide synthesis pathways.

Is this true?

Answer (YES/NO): NO